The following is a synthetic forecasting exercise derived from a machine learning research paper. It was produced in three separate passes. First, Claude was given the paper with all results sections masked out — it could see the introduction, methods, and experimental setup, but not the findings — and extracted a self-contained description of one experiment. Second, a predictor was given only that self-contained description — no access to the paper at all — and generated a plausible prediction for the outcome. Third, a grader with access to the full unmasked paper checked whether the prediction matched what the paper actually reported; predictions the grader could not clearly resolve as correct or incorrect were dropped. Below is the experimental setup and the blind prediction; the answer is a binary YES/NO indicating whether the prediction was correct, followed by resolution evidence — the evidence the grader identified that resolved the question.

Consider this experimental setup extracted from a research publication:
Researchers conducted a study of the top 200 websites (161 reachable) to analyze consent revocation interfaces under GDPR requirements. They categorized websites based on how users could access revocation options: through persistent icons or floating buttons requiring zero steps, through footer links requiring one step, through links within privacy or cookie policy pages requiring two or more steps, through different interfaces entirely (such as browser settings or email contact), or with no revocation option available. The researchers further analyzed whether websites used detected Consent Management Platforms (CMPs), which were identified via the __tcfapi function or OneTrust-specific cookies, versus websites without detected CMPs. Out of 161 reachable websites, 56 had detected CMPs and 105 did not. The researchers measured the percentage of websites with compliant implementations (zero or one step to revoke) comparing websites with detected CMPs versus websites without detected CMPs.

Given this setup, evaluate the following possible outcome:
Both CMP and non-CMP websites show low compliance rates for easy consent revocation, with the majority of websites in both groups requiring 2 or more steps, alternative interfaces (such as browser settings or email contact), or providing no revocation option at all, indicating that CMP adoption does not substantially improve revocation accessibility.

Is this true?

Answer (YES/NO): NO